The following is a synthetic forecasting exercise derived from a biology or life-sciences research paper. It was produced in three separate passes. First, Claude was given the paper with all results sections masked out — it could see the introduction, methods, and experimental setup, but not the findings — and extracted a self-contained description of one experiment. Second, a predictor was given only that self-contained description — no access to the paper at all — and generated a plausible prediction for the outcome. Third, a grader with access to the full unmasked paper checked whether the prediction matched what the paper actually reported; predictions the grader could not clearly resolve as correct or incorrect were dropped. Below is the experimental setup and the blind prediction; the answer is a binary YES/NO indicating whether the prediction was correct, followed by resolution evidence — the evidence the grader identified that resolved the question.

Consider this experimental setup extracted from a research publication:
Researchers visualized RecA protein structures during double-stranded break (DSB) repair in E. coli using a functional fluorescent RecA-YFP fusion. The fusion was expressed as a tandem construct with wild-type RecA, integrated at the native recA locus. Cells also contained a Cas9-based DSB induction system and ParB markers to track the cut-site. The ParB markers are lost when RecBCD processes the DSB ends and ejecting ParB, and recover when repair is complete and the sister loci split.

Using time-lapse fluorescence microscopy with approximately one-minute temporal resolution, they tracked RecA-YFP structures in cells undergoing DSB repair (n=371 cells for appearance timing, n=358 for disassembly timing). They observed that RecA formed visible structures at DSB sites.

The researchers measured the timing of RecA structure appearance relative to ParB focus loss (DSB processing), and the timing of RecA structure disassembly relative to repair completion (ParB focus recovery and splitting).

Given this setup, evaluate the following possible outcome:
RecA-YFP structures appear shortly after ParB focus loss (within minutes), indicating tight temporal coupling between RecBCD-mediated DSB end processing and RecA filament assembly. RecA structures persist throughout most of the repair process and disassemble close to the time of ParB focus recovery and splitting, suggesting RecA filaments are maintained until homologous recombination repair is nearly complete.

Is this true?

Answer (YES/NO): NO